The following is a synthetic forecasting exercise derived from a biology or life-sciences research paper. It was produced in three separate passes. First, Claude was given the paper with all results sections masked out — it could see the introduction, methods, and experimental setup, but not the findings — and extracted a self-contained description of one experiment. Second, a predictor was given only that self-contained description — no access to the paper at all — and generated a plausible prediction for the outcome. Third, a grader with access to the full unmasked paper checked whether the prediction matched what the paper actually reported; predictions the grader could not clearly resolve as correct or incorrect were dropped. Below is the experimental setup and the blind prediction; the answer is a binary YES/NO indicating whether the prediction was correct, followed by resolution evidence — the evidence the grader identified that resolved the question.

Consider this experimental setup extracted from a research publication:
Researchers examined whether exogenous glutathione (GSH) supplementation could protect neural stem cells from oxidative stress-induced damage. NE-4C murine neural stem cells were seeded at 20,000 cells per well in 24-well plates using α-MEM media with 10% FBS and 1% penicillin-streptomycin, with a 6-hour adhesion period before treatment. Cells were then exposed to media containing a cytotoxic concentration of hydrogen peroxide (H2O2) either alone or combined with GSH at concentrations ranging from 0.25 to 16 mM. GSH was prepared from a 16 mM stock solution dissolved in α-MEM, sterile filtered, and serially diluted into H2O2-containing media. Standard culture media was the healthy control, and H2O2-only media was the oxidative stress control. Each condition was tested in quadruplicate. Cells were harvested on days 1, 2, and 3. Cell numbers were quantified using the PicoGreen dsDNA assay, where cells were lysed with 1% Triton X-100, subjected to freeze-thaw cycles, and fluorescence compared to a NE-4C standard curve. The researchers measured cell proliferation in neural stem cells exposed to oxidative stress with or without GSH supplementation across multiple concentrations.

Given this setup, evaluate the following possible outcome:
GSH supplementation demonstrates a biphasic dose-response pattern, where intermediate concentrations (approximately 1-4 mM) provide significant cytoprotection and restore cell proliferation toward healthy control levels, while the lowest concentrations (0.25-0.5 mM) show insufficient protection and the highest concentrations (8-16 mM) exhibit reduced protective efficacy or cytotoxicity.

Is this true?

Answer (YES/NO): NO